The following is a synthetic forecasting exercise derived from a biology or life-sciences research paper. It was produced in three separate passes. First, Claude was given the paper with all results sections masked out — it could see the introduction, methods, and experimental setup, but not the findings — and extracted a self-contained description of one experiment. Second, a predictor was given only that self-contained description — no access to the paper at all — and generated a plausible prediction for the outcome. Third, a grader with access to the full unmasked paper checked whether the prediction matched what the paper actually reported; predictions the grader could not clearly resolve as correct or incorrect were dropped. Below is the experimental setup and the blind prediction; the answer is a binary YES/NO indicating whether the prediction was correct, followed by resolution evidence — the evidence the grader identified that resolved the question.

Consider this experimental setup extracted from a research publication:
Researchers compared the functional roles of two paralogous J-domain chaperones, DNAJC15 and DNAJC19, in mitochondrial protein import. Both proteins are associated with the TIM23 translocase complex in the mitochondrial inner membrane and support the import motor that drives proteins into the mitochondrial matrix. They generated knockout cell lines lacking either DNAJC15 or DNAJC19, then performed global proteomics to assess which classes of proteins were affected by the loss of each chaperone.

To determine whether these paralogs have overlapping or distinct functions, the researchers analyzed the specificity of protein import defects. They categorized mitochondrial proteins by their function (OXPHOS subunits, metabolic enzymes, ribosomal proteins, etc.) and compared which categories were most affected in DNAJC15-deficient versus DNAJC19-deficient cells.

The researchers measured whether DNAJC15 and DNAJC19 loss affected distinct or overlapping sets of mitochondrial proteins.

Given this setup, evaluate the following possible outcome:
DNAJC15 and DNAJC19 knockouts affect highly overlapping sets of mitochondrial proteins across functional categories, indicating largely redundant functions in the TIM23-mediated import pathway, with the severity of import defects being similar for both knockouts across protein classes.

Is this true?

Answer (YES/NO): NO